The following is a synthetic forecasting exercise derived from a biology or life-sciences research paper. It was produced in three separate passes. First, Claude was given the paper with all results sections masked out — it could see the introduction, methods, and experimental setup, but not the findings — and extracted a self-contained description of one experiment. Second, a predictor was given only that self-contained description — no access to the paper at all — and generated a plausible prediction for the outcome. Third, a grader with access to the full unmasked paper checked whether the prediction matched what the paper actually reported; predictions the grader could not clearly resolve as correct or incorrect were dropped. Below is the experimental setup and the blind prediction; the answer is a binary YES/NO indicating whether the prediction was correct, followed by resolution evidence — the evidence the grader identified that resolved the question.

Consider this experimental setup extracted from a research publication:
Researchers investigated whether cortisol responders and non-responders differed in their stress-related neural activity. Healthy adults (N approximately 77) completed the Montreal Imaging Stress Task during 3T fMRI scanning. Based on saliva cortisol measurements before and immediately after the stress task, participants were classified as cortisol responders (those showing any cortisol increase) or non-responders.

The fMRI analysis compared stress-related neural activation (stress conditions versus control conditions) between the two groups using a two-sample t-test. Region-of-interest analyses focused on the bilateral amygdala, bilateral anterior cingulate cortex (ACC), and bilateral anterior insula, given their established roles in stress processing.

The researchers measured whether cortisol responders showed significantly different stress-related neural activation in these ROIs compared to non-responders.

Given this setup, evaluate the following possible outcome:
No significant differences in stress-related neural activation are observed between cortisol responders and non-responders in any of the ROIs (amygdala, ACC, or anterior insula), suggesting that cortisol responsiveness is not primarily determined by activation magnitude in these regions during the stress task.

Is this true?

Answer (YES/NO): YES